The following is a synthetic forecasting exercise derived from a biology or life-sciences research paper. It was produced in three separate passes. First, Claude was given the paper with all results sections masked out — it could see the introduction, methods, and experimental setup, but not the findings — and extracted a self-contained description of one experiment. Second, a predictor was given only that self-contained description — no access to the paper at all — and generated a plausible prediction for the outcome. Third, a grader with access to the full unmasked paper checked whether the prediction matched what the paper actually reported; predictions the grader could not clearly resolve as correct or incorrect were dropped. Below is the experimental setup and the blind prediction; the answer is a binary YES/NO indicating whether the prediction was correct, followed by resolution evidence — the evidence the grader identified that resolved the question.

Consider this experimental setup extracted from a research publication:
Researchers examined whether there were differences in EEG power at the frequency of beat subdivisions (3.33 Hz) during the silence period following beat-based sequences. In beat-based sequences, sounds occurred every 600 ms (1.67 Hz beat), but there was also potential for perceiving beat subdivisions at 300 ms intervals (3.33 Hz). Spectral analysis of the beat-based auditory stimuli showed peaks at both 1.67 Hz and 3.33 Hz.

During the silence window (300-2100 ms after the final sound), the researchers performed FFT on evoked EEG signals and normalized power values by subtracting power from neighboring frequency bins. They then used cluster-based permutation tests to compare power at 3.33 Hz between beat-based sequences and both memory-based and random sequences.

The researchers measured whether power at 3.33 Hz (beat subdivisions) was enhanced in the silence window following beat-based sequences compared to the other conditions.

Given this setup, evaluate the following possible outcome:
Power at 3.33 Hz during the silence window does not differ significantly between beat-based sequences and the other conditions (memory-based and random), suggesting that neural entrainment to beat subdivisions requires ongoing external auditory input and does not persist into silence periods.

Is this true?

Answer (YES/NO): NO